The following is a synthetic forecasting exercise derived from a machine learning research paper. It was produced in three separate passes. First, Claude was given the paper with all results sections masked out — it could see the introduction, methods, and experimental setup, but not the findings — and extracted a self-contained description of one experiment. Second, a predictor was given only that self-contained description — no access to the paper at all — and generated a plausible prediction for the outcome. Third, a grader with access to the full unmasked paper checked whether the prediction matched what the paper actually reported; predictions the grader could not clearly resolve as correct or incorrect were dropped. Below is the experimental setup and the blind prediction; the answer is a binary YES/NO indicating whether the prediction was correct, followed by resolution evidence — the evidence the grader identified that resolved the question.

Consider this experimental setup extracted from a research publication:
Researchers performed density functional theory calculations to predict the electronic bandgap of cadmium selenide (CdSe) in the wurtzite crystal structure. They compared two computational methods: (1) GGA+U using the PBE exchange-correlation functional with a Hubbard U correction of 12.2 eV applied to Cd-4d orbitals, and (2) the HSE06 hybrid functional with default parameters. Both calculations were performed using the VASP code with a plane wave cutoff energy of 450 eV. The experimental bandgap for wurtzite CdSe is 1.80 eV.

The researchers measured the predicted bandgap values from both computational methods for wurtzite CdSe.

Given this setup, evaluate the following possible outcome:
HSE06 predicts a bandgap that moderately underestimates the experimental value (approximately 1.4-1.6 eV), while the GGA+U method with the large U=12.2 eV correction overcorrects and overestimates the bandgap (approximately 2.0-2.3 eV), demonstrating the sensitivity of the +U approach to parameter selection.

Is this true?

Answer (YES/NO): NO